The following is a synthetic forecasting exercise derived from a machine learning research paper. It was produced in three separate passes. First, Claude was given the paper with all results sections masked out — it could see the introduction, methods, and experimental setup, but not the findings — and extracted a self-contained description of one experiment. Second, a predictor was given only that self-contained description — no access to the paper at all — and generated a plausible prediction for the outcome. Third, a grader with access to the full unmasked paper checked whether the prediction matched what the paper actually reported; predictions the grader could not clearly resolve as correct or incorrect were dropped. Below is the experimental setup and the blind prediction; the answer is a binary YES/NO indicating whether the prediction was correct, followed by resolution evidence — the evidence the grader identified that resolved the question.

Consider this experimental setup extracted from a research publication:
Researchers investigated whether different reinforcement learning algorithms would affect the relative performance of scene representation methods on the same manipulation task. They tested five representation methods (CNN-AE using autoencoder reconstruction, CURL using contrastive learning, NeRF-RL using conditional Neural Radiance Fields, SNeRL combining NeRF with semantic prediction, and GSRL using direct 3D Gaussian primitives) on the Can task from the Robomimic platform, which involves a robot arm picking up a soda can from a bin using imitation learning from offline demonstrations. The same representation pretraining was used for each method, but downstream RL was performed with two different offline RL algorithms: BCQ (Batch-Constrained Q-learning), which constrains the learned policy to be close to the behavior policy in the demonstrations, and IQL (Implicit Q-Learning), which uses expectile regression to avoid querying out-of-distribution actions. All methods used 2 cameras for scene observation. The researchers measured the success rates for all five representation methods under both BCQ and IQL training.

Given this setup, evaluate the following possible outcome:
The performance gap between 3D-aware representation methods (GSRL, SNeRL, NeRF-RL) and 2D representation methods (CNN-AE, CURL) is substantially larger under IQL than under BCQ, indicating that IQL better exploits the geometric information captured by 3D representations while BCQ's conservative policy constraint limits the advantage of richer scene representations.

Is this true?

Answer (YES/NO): NO